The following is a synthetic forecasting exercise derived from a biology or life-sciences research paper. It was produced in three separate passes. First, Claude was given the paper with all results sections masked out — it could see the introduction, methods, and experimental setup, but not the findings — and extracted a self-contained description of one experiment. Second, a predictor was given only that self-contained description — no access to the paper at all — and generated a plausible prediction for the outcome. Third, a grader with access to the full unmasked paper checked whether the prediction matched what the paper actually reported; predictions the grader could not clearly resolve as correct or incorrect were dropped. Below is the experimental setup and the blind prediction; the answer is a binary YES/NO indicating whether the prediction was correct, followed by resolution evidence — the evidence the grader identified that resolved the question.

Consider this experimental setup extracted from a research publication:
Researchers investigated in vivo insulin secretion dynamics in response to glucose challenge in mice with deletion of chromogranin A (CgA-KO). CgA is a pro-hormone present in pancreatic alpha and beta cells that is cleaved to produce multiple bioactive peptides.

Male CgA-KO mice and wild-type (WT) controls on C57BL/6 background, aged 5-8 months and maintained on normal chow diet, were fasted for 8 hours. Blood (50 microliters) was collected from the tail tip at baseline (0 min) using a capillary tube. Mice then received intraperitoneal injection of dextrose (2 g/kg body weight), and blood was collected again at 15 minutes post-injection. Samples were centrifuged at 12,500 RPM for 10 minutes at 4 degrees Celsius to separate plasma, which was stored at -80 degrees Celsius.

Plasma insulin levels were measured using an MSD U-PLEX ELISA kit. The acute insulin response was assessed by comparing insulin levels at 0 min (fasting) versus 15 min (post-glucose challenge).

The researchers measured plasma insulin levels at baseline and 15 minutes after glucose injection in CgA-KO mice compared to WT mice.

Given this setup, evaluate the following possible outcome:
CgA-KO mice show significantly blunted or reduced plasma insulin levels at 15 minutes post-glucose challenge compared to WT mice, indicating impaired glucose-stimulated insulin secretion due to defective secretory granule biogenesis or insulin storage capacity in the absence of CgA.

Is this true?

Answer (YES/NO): NO